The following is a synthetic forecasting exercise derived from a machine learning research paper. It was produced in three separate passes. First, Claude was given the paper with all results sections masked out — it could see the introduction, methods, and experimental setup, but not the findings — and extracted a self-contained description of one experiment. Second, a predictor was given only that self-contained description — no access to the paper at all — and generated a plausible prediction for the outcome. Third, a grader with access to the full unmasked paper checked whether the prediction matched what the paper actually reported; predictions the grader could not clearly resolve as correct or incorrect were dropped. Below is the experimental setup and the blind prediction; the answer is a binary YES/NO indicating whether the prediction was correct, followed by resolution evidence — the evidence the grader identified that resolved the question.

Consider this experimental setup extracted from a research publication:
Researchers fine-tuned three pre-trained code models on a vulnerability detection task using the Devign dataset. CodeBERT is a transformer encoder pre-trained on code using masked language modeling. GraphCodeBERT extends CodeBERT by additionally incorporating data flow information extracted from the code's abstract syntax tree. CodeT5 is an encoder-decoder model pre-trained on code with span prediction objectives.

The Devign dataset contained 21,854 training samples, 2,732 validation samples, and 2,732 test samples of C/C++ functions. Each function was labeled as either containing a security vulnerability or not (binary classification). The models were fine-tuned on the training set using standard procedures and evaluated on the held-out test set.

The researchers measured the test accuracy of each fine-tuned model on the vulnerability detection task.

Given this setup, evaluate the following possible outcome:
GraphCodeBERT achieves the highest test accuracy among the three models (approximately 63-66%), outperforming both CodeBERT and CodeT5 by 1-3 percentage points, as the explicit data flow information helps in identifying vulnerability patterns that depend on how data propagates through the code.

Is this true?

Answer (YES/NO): NO